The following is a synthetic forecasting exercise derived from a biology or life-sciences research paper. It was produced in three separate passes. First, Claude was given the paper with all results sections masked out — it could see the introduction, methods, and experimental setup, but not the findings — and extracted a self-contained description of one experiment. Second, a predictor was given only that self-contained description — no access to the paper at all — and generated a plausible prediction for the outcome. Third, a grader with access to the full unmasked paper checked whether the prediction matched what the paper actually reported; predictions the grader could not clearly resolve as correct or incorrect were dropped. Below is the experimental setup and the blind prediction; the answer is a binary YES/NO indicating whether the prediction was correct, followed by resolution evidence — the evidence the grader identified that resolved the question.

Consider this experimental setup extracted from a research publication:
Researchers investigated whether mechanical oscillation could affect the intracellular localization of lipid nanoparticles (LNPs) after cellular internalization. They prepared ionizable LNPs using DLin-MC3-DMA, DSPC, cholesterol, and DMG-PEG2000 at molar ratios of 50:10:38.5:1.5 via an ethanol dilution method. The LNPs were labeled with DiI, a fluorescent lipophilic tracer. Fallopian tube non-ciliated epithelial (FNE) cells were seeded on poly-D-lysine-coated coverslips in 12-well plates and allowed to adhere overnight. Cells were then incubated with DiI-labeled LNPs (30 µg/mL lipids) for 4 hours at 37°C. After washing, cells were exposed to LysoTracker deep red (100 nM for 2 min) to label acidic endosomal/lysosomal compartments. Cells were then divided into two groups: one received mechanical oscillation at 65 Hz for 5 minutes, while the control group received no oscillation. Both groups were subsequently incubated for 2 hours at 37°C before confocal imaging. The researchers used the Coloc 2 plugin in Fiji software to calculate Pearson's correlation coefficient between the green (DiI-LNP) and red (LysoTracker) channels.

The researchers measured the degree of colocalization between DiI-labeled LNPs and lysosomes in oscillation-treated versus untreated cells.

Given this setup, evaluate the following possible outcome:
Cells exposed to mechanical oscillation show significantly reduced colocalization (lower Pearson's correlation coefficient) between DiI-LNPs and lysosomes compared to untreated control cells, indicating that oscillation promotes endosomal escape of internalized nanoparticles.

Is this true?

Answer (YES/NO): YES